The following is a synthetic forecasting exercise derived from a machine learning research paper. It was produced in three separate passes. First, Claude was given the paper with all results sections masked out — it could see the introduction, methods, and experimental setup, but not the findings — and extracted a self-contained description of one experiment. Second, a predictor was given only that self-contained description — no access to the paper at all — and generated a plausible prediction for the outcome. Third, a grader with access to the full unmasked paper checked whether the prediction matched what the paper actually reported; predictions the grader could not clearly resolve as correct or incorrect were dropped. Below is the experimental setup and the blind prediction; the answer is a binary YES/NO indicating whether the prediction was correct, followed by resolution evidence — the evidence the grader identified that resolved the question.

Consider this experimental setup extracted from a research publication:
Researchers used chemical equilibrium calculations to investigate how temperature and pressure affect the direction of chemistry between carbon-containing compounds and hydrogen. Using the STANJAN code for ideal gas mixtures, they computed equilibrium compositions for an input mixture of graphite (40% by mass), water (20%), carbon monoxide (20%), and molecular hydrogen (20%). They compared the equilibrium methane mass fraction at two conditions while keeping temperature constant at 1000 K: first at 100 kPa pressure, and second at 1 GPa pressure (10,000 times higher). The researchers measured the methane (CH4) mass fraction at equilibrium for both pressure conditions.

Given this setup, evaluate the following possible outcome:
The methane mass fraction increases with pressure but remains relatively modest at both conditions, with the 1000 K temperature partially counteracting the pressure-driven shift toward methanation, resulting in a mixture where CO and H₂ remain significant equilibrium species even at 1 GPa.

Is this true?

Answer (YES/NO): NO